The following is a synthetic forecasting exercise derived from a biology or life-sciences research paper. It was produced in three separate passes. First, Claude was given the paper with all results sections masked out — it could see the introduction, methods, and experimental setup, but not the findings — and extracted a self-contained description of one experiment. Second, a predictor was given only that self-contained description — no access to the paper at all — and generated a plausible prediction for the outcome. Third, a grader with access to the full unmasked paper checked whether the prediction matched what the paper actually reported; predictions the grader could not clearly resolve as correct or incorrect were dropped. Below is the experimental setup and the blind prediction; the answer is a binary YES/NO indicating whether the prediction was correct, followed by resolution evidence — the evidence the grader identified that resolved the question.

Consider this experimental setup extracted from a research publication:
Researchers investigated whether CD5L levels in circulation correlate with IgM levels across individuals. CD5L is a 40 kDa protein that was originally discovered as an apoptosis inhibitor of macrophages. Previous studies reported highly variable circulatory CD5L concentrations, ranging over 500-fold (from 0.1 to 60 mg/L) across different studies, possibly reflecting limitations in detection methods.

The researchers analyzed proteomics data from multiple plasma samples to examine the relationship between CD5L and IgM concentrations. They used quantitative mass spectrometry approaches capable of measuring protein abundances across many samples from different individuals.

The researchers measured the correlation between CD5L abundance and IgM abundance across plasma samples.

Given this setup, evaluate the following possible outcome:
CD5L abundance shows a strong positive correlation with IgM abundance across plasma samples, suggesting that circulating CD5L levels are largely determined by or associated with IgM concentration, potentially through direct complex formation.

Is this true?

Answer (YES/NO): YES